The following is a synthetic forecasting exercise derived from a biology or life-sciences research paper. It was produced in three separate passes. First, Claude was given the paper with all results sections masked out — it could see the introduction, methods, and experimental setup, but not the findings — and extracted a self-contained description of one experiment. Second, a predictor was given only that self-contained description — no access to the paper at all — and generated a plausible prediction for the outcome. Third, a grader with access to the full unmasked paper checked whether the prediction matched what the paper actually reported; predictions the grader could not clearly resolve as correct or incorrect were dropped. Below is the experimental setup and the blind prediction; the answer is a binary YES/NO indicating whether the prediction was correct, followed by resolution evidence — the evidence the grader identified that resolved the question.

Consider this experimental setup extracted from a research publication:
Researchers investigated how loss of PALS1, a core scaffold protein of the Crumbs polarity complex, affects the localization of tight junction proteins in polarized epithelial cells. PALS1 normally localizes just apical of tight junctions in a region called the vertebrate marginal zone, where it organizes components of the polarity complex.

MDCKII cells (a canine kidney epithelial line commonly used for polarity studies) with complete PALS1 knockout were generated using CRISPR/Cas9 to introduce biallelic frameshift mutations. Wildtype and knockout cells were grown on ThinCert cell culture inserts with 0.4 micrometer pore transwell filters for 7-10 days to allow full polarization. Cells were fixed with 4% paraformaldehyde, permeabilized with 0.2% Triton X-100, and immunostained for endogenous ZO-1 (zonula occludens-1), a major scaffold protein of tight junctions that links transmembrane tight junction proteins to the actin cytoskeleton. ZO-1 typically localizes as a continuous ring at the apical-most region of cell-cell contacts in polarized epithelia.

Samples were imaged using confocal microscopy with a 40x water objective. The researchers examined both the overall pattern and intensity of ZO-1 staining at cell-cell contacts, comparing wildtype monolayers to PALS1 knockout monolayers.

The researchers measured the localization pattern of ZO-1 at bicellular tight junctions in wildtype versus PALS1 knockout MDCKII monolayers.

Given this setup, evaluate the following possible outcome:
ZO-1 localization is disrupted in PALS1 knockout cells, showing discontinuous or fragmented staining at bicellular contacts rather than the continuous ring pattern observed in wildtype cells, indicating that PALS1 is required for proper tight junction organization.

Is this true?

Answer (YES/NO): YES